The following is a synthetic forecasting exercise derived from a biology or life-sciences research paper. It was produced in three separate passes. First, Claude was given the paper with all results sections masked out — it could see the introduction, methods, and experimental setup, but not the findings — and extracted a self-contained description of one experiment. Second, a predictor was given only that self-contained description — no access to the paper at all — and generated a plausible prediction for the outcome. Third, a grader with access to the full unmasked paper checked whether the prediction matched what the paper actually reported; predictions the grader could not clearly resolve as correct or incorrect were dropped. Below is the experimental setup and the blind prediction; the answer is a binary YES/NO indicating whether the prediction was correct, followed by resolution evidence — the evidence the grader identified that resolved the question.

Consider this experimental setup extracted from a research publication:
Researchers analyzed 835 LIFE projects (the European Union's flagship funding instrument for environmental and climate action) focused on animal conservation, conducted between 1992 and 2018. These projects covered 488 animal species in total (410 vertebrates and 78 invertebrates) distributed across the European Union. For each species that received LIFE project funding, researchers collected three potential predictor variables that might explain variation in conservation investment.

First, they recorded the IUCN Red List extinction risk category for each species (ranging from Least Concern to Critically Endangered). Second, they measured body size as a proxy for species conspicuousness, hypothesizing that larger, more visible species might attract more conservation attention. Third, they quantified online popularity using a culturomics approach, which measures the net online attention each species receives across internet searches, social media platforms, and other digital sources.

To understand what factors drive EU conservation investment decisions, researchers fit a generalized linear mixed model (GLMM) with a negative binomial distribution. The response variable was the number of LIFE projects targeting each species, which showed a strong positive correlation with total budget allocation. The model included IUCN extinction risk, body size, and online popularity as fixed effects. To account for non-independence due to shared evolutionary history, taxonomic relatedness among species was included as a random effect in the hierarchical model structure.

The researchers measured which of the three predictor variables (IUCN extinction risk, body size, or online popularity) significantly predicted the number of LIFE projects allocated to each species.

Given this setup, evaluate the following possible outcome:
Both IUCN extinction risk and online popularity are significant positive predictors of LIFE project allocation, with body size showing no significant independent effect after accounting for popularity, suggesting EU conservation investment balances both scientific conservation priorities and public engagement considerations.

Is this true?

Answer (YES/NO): NO